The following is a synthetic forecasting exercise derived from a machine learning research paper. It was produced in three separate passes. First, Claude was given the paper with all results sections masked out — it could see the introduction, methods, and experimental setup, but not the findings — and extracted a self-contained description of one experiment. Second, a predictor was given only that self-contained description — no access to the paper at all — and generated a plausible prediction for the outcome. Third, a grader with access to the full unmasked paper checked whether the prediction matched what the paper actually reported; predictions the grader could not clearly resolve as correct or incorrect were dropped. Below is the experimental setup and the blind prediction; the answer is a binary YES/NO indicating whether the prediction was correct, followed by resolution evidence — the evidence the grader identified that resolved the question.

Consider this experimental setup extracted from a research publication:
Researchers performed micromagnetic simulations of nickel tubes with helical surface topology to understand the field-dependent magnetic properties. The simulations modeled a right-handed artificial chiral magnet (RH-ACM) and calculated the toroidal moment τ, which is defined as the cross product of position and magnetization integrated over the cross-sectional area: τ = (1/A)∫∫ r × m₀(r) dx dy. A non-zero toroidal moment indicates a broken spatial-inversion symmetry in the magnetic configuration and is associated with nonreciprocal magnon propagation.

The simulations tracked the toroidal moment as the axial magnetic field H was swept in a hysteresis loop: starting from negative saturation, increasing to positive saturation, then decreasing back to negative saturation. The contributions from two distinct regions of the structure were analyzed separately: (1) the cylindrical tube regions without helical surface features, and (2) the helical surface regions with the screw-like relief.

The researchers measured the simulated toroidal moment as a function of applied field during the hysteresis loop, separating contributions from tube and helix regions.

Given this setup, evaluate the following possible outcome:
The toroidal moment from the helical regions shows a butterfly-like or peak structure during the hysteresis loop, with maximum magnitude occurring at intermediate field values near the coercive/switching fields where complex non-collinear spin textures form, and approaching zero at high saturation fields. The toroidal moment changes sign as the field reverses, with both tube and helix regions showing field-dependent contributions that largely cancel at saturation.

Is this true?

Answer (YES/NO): NO